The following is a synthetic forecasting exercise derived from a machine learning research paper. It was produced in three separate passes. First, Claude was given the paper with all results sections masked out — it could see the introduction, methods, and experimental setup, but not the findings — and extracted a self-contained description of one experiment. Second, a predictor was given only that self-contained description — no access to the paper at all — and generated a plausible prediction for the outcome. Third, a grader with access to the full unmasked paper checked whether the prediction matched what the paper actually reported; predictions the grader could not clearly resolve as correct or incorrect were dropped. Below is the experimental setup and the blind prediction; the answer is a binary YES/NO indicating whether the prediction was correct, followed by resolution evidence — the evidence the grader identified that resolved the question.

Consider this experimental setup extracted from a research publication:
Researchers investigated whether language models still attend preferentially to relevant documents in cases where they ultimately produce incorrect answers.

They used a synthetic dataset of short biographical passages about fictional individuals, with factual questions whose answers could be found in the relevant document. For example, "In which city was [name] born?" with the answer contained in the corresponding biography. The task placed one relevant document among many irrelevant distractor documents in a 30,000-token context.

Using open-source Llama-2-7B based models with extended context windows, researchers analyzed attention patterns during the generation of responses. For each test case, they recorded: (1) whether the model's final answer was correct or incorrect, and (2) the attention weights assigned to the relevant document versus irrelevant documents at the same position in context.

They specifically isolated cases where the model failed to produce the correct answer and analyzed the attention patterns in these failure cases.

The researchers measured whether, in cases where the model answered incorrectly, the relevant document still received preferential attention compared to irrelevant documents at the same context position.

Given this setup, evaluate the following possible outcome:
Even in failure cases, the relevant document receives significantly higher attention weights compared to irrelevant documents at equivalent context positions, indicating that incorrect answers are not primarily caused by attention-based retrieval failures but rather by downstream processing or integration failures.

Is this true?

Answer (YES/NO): YES